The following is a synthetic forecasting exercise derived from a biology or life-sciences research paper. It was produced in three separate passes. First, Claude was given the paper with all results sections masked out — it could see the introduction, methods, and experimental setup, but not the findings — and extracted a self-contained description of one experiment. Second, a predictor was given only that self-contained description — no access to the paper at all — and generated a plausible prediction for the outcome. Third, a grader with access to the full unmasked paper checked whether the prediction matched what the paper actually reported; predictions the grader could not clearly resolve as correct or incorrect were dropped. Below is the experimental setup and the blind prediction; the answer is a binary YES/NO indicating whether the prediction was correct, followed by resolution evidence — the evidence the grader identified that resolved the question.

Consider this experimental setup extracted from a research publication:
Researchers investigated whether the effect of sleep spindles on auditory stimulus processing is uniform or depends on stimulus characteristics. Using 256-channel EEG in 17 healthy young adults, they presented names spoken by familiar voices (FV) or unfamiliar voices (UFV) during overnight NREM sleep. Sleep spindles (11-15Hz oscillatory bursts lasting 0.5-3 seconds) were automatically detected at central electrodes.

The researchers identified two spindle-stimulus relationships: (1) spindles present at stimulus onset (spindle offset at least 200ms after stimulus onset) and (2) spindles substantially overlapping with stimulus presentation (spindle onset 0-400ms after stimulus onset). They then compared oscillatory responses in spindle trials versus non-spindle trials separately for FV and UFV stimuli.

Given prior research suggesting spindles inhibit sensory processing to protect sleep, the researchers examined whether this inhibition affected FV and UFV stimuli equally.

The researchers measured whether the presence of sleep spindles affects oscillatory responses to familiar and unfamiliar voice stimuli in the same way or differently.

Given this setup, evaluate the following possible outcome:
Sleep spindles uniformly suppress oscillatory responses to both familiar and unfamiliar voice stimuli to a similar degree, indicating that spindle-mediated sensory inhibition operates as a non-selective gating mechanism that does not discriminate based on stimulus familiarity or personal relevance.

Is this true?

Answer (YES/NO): NO